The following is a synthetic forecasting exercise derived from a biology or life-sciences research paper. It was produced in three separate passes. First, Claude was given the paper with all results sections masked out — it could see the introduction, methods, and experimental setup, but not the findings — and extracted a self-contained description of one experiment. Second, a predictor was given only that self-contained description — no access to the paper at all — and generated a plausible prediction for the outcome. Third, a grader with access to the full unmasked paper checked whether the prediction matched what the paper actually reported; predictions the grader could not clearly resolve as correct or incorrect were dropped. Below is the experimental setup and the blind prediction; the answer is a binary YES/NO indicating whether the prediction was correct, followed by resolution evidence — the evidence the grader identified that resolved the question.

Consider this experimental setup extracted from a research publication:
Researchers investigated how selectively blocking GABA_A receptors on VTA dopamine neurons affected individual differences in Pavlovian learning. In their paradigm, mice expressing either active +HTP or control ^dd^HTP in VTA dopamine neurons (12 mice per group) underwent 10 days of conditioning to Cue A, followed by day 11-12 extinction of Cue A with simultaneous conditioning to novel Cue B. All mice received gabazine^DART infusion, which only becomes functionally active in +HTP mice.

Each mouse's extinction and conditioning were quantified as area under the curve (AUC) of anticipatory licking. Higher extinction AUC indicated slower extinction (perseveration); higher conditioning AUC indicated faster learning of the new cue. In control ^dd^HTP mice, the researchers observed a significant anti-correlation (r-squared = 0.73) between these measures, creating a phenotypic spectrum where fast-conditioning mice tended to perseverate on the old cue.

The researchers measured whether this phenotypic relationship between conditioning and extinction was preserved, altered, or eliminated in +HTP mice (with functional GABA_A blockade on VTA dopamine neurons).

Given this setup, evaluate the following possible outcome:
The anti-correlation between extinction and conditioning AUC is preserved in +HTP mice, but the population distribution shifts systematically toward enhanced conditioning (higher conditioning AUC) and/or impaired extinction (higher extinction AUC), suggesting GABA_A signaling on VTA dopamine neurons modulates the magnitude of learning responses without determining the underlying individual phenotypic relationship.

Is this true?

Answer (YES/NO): NO